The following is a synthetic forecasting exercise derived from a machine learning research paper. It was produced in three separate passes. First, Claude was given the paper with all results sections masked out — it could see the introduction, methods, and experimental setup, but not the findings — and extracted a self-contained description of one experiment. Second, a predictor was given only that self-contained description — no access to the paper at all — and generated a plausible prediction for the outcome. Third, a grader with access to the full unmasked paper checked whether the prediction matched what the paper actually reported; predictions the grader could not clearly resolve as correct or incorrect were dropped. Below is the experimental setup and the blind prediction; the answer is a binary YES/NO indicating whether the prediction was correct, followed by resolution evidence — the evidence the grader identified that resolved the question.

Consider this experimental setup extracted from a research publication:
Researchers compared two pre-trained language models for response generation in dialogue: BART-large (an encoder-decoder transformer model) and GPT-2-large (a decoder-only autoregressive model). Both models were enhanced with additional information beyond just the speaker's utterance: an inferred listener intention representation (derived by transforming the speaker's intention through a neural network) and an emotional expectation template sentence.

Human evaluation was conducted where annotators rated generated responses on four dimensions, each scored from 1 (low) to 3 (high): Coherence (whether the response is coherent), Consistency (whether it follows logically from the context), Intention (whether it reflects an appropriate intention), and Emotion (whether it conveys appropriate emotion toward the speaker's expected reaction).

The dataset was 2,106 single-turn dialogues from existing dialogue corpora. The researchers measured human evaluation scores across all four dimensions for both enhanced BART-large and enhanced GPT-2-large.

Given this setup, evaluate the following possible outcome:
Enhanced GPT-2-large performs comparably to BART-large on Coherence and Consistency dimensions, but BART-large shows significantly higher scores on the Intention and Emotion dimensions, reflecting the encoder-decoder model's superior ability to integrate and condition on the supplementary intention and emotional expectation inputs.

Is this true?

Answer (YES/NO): NO